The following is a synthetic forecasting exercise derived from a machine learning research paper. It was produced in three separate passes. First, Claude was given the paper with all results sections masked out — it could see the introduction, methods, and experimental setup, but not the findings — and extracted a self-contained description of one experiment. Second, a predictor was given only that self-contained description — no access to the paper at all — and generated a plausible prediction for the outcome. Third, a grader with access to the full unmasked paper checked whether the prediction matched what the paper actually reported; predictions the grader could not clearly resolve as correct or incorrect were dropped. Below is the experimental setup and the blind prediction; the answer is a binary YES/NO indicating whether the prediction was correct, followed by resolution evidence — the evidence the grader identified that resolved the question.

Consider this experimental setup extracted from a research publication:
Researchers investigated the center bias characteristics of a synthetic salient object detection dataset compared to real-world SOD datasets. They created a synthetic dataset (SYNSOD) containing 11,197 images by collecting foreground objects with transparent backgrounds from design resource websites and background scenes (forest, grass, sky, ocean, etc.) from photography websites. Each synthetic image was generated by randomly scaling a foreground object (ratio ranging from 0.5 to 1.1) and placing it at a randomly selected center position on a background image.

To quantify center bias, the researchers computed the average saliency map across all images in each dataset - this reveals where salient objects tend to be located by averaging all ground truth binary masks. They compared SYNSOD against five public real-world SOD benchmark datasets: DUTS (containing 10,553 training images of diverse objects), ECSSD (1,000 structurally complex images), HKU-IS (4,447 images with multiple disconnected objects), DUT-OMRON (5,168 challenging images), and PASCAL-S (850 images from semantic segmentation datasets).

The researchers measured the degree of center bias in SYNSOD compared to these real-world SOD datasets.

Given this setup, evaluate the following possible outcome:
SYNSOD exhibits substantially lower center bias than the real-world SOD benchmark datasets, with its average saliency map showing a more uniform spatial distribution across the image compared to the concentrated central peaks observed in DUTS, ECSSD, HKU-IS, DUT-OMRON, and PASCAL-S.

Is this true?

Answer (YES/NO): NO